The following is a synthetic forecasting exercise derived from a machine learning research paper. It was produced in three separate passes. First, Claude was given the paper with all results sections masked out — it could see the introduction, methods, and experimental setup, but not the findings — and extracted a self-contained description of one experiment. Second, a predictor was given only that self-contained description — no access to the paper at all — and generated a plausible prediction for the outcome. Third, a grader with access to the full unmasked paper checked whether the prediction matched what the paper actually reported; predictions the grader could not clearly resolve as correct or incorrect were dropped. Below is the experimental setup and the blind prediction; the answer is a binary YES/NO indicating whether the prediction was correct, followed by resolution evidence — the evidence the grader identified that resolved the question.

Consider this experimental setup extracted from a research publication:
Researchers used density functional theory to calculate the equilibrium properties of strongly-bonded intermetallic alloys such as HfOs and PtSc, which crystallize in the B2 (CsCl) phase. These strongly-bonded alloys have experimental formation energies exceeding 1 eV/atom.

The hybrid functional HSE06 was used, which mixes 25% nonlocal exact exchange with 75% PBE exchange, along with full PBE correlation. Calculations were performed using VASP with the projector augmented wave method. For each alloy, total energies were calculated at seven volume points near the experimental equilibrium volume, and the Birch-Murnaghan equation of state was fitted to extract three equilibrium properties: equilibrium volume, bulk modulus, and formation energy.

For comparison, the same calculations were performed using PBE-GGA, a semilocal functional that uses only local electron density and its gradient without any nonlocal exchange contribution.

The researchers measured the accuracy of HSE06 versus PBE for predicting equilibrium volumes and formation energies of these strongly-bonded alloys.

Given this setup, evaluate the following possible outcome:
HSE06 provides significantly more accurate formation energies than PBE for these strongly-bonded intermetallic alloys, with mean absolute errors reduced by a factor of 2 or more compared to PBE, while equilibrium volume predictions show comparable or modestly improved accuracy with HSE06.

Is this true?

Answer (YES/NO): NO